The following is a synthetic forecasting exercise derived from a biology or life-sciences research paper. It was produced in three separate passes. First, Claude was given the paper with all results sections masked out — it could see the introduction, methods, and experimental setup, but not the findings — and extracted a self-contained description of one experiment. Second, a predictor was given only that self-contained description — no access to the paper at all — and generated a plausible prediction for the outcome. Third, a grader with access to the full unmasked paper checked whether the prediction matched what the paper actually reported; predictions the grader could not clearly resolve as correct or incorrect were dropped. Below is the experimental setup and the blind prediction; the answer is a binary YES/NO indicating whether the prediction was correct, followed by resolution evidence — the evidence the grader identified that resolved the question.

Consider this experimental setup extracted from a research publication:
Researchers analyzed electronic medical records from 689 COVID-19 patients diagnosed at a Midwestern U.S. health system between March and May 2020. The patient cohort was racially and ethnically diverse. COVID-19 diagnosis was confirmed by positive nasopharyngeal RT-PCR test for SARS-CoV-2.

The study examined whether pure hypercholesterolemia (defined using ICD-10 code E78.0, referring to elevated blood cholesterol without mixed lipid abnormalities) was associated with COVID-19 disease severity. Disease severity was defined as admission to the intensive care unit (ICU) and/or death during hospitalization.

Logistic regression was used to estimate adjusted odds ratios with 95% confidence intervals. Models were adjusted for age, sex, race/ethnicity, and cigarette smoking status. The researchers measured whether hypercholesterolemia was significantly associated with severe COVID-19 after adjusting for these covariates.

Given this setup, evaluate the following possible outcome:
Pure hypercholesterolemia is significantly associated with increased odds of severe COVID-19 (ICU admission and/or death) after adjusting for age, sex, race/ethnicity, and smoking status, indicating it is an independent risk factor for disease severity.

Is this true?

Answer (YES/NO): YES